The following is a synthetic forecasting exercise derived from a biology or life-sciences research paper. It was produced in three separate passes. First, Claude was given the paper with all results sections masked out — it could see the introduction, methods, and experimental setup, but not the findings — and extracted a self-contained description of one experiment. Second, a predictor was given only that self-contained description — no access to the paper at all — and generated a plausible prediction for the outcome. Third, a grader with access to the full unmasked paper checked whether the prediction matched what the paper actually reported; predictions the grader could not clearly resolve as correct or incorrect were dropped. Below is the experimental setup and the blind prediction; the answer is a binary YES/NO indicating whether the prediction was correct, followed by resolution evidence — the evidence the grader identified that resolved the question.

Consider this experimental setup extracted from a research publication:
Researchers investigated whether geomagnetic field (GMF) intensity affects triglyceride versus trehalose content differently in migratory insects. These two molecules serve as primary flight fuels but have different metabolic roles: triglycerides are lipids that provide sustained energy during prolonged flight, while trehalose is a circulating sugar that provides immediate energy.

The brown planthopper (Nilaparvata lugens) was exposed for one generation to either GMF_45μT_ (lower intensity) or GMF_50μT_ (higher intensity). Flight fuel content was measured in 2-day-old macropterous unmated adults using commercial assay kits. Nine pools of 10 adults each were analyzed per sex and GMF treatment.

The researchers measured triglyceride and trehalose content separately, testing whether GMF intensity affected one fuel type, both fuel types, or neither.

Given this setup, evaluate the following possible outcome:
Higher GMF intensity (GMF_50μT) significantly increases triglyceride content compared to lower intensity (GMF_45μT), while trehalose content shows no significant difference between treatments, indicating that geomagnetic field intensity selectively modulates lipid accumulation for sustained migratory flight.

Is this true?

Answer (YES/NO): NO